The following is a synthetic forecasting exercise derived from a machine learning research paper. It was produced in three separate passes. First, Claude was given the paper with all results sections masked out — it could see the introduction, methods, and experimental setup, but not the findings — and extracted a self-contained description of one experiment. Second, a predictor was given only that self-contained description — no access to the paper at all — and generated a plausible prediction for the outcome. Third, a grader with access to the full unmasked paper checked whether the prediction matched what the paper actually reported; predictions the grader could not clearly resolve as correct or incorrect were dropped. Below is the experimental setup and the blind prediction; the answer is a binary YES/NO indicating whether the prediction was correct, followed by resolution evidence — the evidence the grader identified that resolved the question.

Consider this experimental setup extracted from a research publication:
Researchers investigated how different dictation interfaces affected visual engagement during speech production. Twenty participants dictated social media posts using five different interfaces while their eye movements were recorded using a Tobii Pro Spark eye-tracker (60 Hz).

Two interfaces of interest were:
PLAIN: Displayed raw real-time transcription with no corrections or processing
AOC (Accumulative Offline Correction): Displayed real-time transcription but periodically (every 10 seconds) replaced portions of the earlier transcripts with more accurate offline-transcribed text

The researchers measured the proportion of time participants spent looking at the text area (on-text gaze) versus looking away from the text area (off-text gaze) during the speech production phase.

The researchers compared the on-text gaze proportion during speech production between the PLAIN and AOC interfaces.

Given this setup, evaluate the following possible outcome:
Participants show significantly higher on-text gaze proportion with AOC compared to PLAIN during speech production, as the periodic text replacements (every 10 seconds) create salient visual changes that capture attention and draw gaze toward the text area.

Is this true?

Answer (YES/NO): NO